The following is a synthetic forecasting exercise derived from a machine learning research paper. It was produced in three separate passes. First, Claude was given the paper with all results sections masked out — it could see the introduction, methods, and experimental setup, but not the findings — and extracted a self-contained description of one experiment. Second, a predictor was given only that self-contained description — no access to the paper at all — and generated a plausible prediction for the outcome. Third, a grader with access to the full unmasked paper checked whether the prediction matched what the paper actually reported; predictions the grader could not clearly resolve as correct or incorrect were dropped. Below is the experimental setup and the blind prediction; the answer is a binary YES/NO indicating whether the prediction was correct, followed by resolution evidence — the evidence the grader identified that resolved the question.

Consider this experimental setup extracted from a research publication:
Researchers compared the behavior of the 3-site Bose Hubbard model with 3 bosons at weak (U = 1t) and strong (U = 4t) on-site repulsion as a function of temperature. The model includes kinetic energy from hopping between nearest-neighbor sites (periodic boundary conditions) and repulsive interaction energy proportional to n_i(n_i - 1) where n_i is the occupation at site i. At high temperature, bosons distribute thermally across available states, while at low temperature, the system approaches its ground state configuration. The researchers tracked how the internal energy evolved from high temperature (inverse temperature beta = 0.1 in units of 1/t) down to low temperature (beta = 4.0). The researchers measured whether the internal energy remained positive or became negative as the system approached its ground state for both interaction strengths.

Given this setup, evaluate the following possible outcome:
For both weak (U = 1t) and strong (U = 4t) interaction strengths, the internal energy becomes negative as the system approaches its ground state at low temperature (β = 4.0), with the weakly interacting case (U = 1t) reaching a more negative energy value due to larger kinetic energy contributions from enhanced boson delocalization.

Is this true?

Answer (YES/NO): NO